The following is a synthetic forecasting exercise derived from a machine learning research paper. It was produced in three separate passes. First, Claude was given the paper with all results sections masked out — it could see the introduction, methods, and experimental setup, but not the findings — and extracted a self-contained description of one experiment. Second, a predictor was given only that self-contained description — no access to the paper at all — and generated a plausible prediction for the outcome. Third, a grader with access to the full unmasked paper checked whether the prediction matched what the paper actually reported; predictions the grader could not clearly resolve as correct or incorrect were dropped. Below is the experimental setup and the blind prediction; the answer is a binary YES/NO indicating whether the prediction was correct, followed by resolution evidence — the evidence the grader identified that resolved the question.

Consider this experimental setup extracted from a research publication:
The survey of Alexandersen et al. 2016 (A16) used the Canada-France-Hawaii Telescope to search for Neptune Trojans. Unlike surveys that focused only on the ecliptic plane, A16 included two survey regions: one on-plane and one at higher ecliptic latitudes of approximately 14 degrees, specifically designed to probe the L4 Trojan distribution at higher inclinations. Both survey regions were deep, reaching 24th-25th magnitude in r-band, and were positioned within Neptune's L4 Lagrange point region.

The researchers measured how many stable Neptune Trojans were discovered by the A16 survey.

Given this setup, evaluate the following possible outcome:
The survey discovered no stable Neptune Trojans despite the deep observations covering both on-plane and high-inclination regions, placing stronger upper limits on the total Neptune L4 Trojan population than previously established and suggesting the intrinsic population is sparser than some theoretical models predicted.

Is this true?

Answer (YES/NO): NO